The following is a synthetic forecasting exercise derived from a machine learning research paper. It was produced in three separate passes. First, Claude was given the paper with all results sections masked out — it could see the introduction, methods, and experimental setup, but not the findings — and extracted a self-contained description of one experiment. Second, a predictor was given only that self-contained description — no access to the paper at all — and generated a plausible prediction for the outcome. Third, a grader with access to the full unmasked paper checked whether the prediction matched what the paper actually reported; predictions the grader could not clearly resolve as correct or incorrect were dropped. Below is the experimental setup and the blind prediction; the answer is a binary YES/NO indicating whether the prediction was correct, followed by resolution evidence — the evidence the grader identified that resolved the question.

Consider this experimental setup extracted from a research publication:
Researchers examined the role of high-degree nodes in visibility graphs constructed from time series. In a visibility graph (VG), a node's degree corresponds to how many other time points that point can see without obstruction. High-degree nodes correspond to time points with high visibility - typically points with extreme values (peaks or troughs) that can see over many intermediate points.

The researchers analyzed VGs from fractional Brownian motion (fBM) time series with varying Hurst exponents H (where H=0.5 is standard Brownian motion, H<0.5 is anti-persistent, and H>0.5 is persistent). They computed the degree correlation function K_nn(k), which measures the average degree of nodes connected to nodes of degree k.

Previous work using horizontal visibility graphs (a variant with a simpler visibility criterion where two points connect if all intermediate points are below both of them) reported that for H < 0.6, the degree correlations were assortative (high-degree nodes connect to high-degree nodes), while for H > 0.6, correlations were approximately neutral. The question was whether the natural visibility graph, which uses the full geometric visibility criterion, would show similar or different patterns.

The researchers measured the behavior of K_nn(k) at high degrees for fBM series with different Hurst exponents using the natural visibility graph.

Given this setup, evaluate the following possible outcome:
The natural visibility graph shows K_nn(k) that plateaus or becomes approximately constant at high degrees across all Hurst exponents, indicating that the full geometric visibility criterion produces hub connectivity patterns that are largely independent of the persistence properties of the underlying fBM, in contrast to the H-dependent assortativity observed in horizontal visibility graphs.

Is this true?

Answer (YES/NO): NO